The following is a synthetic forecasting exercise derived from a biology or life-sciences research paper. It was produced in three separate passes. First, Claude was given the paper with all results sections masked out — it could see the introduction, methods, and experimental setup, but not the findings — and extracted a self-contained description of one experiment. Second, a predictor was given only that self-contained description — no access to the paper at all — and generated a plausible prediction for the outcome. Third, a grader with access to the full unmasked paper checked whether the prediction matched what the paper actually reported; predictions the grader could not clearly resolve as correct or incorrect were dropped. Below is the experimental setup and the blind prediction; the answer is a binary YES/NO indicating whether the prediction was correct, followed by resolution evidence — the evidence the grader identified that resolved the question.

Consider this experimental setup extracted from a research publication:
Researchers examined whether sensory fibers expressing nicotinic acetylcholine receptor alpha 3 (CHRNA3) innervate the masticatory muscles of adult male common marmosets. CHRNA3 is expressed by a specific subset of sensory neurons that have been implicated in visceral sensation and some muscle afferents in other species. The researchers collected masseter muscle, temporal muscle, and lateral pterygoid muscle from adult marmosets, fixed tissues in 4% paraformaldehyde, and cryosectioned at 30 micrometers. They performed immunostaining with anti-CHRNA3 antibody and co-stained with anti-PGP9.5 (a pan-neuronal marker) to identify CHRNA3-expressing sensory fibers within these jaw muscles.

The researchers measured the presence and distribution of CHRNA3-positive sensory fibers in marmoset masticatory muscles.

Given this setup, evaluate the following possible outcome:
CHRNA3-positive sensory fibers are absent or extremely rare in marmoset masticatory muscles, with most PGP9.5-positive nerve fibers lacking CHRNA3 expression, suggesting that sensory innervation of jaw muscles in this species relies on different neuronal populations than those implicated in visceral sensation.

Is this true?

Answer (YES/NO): YES